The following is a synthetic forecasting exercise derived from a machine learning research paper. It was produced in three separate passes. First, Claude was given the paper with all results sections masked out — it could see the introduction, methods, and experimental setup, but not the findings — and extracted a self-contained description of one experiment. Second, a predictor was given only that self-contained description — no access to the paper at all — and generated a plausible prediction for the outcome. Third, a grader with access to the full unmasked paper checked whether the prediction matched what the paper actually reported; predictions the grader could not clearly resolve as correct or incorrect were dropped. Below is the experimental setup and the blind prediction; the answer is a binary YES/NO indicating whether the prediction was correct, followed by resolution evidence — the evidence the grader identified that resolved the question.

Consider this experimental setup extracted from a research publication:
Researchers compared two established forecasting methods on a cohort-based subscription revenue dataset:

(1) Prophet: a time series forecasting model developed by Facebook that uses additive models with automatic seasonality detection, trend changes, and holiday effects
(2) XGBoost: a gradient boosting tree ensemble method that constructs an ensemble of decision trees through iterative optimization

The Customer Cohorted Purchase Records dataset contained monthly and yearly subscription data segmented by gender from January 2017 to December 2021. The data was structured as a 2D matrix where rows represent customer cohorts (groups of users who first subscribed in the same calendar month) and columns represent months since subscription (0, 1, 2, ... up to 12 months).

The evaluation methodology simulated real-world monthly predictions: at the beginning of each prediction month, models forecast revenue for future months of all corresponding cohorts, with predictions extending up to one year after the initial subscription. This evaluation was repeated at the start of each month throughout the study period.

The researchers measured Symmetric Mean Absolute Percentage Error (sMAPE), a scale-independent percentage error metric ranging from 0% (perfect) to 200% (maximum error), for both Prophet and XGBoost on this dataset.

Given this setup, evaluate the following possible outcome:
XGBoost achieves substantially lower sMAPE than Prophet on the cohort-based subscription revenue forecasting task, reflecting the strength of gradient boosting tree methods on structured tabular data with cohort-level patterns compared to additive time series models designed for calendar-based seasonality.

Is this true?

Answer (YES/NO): YES